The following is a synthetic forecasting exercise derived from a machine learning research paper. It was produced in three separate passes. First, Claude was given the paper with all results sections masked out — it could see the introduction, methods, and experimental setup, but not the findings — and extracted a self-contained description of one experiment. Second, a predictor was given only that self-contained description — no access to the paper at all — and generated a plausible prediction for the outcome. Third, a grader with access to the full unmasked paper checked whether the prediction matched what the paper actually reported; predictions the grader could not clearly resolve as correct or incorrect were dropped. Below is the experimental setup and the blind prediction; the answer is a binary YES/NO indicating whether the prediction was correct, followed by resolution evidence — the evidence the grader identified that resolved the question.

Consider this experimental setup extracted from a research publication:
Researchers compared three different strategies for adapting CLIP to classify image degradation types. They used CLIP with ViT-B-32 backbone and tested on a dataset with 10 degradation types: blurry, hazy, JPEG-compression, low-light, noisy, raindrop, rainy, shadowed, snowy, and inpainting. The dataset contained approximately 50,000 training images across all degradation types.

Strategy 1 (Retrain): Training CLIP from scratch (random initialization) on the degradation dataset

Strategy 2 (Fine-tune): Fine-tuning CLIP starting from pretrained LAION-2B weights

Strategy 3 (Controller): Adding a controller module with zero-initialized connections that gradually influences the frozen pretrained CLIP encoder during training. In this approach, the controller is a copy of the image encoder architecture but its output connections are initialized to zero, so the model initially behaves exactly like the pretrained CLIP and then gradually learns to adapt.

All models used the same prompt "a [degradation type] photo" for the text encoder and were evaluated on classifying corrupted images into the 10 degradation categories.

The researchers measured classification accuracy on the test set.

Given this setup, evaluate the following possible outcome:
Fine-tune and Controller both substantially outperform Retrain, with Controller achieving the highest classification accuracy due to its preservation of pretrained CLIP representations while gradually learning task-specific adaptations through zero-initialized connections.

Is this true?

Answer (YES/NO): NO